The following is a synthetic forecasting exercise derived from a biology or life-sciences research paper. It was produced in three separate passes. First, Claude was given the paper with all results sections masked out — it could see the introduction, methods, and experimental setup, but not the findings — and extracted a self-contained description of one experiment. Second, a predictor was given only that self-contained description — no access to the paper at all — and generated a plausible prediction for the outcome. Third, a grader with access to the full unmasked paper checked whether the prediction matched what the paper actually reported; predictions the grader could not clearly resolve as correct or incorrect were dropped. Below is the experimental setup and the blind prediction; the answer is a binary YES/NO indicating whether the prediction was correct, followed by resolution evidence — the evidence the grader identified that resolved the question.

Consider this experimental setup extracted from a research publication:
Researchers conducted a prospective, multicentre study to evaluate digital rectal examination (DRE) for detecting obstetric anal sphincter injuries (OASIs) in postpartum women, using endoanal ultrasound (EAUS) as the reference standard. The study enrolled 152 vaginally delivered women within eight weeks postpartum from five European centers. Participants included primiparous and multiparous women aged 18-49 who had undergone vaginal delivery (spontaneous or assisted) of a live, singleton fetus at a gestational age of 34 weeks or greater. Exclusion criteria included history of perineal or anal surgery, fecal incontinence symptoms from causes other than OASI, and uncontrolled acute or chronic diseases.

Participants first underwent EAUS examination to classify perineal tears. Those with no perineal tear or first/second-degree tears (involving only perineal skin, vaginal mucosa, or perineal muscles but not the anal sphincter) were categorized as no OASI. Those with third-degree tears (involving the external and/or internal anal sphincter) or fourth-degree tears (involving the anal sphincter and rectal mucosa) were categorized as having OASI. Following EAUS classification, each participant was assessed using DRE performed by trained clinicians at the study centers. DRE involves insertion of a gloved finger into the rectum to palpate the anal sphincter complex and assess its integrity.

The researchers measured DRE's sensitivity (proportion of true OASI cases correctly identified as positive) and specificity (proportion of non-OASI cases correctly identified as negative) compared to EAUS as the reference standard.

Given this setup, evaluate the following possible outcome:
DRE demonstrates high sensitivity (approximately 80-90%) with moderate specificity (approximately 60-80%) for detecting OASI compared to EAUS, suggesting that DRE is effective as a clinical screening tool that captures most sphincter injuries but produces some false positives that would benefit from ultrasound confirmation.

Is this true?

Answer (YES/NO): NO